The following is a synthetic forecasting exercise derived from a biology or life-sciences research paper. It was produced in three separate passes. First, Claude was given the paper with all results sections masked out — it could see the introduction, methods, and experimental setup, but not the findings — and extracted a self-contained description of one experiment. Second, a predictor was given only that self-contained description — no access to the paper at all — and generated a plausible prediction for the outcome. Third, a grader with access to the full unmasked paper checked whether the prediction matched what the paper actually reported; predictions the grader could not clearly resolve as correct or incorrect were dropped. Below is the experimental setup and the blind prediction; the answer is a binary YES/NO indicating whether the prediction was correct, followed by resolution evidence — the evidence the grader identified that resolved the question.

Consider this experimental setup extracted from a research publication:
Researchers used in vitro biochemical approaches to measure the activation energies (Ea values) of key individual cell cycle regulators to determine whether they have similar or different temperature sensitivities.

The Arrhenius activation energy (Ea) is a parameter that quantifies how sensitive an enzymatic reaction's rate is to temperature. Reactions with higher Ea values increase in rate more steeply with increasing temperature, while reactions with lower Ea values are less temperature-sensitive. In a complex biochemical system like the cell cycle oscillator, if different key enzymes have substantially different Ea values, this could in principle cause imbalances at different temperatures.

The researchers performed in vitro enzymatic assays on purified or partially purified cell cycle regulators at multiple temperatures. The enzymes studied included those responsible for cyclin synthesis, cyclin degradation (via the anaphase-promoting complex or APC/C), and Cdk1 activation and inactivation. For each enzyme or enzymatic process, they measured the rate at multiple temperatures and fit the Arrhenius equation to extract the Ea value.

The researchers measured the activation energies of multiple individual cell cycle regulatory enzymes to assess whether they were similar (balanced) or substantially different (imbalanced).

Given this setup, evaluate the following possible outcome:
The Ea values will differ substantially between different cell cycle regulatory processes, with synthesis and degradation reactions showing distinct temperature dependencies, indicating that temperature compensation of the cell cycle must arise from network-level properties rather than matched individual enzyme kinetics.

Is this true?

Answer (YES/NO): YES